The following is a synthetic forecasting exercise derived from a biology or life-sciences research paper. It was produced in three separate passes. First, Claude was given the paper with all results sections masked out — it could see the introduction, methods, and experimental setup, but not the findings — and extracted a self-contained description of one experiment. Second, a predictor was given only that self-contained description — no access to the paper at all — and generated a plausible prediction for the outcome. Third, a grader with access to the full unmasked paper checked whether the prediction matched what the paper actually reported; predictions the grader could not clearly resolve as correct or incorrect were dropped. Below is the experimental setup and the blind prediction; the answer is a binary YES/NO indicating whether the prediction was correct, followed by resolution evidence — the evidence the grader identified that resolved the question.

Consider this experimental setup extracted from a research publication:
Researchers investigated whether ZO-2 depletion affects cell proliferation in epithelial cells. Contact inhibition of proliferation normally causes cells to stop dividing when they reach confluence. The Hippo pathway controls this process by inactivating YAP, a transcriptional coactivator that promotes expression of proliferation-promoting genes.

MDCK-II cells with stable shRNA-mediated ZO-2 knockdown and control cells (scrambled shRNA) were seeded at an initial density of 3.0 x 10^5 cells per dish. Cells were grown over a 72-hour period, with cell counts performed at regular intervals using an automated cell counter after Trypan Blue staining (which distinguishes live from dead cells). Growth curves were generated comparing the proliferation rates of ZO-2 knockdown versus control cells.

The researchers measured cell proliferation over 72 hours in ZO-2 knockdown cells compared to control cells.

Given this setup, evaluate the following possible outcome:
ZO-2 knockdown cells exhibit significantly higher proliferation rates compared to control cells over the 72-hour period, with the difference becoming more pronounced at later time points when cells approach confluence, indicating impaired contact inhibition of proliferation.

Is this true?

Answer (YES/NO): YES